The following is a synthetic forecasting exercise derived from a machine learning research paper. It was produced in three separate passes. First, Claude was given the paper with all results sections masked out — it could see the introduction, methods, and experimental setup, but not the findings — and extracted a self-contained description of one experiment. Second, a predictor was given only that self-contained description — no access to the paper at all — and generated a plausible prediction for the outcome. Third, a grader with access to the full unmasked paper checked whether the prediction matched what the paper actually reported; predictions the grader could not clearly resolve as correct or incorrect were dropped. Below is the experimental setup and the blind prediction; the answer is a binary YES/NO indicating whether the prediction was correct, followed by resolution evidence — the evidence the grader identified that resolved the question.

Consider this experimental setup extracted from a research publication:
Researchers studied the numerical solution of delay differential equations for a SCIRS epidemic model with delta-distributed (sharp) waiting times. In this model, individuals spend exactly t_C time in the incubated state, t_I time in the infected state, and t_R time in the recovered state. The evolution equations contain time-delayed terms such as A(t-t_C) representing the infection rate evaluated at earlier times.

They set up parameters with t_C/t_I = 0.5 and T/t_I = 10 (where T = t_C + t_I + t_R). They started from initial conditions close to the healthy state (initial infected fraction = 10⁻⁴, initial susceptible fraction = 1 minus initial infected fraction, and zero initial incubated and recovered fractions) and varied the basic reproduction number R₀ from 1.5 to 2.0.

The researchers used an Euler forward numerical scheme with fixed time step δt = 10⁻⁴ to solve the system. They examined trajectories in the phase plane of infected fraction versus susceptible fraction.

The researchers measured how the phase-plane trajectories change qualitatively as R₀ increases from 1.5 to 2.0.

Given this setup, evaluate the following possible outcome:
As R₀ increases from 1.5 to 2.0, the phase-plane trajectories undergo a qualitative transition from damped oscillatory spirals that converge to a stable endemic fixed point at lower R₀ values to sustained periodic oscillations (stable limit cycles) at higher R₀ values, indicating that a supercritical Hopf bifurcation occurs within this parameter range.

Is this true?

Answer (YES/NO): YES